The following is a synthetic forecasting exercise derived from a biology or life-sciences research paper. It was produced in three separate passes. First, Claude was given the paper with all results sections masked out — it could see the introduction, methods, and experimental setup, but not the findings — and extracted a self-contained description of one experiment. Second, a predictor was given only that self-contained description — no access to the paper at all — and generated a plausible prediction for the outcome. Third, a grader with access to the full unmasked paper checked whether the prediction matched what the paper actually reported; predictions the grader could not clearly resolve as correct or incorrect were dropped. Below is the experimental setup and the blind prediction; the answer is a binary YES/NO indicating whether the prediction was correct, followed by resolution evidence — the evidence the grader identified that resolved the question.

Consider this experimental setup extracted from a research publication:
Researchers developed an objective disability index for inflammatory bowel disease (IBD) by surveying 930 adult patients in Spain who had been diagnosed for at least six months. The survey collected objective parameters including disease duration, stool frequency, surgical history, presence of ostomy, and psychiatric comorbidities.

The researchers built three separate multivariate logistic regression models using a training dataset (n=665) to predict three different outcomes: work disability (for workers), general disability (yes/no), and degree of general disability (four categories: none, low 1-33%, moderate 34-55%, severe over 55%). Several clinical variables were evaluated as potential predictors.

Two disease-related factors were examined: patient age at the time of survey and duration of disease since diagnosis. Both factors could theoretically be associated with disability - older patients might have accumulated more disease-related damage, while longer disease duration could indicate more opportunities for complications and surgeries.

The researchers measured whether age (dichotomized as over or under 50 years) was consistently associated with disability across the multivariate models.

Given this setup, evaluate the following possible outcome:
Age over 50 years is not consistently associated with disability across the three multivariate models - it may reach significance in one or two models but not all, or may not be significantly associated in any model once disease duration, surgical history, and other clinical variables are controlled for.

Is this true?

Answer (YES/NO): YES